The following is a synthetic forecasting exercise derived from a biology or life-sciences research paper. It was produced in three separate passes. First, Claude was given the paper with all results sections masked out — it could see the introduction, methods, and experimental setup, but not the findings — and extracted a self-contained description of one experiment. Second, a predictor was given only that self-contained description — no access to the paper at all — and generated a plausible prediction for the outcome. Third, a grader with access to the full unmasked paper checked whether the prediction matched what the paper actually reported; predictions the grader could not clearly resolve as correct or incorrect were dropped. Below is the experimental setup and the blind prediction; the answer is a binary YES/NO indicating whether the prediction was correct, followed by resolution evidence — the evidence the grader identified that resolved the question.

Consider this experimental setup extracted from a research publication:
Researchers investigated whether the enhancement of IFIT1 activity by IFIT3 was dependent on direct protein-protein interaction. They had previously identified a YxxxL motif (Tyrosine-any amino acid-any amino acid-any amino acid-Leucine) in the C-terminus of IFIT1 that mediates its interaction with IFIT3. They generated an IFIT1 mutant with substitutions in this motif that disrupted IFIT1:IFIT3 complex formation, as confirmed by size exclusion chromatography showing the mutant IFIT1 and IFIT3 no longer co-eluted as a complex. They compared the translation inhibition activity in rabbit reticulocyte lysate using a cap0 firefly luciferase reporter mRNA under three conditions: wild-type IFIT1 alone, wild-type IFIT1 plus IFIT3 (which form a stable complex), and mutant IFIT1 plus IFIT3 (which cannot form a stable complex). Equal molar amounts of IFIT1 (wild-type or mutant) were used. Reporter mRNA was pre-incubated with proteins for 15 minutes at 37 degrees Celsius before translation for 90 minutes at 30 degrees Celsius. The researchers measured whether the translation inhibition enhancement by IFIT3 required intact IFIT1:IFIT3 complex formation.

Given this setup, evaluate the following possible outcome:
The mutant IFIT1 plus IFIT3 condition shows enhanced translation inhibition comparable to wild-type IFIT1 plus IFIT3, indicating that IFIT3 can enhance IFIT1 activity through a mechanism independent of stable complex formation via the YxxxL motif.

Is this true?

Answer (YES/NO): NO